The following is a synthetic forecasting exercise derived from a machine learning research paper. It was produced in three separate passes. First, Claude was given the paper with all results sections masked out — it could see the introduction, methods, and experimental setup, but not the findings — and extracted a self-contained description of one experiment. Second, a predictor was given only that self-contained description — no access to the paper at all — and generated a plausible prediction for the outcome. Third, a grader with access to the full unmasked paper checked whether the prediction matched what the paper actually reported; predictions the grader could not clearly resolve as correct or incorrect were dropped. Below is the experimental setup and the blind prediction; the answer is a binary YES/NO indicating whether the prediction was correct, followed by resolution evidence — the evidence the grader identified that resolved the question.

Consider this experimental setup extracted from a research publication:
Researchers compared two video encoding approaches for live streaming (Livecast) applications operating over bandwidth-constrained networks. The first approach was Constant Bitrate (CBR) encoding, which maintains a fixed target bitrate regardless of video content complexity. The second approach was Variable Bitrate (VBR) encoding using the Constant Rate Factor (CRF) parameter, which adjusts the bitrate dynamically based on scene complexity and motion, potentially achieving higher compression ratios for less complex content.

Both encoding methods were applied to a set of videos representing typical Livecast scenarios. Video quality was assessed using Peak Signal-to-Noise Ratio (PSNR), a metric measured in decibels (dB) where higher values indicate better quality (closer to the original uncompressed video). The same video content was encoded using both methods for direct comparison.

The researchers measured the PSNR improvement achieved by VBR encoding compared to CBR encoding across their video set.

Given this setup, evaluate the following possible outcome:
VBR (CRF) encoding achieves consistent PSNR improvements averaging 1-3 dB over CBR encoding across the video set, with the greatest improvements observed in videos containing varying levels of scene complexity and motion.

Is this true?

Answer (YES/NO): NO